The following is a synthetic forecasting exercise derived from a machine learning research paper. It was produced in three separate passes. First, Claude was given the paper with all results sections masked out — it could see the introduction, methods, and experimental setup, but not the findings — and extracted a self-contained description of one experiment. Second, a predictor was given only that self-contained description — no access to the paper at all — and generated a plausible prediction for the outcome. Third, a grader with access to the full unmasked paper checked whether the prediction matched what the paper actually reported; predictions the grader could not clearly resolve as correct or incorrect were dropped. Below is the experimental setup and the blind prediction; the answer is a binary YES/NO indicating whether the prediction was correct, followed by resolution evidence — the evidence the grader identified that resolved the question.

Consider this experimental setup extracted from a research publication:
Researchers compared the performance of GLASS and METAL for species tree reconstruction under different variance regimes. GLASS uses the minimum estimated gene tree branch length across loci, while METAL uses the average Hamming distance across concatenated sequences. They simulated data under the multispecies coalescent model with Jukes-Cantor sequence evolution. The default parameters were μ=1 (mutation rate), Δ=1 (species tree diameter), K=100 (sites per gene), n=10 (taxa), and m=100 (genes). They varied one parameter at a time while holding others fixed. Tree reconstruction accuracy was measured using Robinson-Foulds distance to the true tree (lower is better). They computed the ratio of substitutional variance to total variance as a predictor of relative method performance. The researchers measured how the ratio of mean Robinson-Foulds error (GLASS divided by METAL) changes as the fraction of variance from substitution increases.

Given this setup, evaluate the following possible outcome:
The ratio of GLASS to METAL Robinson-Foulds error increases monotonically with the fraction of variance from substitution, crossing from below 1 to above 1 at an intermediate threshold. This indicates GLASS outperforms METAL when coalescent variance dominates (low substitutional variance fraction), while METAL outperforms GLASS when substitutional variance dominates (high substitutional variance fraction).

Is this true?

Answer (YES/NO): YES